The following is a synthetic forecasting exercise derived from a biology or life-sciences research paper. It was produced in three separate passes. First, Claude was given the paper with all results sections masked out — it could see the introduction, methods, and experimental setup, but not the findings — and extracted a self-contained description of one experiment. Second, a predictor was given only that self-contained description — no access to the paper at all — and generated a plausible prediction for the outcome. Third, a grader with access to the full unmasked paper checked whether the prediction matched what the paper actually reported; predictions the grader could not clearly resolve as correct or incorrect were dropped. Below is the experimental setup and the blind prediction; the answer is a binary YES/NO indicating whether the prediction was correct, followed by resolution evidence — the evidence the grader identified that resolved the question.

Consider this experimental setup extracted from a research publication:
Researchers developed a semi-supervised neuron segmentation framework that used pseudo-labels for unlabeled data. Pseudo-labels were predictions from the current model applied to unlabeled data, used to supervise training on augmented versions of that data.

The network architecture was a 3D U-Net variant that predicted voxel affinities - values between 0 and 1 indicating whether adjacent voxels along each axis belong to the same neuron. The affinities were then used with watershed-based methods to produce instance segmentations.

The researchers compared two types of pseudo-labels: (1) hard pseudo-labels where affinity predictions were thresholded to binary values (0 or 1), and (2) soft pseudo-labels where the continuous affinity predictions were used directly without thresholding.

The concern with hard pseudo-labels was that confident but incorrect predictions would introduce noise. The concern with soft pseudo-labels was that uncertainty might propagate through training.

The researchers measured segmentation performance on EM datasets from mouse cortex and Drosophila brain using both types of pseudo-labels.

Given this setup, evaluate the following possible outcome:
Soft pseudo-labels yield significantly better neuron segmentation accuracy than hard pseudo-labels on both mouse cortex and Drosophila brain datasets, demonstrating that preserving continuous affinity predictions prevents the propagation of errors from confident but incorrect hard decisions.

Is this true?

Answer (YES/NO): YES